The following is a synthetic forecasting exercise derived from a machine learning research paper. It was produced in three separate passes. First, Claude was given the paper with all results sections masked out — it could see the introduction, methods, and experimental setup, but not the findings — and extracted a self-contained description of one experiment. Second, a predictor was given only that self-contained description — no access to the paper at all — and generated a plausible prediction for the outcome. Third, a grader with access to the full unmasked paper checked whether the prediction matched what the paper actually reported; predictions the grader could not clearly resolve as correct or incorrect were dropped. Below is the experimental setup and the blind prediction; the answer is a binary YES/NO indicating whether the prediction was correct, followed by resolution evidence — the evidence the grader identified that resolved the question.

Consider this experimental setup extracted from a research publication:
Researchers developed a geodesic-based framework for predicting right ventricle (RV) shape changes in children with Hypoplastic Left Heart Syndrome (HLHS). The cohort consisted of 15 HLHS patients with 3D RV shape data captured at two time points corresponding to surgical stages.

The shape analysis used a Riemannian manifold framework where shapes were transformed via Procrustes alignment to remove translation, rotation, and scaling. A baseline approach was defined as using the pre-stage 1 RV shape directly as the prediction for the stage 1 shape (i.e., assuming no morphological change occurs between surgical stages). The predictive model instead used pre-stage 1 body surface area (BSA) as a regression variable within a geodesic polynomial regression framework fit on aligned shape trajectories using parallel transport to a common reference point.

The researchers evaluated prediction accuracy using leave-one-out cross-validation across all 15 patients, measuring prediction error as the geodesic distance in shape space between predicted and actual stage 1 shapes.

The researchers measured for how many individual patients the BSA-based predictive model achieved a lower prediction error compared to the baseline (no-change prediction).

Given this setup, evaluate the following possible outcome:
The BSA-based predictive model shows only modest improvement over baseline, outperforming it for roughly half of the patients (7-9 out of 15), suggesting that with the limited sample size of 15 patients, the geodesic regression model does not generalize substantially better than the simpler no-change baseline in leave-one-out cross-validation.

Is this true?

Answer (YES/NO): YES